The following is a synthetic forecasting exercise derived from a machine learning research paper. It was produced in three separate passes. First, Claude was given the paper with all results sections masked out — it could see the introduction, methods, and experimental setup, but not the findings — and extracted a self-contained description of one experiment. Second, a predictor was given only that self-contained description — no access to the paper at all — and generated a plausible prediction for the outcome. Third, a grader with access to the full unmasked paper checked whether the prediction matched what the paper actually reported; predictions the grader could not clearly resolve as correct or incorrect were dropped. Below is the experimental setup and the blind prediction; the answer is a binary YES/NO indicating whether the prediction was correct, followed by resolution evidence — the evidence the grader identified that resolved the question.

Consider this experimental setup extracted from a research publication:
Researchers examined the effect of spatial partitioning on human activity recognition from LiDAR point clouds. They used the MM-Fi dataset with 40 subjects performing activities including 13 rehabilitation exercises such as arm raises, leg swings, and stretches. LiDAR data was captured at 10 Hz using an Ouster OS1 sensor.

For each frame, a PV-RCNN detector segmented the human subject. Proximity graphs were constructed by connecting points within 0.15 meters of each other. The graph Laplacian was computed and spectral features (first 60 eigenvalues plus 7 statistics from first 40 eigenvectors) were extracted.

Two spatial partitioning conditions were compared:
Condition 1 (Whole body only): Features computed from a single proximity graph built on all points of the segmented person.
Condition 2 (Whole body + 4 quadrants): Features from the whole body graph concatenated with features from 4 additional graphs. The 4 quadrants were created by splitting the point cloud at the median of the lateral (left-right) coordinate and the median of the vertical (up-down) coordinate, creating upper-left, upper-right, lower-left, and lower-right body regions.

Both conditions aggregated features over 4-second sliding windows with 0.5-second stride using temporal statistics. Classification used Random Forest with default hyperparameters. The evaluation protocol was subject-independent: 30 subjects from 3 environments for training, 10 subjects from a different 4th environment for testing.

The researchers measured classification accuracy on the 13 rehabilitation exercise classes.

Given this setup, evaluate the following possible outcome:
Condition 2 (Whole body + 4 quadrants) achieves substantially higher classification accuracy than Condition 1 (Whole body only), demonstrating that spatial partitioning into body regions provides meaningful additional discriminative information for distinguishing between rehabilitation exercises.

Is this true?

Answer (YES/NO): YES